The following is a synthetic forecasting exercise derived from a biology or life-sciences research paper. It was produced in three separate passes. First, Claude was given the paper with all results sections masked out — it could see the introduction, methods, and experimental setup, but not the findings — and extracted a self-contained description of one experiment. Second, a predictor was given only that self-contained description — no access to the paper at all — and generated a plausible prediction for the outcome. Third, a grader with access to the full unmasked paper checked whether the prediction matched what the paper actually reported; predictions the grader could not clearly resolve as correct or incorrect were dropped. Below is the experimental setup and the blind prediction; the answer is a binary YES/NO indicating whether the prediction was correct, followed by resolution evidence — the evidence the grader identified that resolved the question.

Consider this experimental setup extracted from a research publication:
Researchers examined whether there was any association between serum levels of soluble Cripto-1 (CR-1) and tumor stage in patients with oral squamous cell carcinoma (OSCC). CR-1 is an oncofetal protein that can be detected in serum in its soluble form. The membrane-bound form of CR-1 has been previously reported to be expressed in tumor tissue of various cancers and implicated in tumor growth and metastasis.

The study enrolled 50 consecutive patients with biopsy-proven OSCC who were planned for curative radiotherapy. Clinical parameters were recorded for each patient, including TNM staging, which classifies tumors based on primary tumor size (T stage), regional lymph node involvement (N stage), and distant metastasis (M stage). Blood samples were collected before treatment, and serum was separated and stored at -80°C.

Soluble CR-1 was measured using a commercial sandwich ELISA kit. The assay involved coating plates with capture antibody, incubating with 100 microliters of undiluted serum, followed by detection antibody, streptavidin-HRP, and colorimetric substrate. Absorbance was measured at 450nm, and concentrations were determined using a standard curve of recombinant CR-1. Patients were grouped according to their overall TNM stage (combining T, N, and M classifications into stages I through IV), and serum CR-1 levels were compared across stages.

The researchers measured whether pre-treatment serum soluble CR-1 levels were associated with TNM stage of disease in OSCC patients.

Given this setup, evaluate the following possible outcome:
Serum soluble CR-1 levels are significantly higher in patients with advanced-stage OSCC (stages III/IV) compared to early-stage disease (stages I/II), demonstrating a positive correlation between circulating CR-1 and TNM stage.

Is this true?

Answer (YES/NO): NO